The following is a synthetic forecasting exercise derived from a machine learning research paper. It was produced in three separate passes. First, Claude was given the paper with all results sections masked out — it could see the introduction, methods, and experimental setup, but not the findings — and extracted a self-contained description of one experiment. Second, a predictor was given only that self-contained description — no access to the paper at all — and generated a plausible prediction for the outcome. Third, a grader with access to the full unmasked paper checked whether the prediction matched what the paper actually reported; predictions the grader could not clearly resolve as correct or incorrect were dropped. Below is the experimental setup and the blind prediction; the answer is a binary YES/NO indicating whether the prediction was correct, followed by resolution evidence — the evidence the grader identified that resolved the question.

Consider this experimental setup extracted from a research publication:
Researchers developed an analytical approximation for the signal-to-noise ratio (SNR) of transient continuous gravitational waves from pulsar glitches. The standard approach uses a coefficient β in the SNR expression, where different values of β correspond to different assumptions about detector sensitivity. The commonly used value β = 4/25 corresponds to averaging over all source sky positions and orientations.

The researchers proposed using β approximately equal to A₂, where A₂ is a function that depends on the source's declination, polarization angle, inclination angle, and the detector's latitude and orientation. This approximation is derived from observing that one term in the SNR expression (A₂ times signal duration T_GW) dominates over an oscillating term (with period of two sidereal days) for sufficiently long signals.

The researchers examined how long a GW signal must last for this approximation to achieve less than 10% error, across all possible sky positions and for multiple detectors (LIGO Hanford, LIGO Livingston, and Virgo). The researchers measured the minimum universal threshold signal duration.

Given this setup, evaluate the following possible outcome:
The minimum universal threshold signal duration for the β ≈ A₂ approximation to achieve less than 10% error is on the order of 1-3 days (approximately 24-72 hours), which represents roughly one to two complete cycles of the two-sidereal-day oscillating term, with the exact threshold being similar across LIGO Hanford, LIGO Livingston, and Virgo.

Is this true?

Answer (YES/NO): YES